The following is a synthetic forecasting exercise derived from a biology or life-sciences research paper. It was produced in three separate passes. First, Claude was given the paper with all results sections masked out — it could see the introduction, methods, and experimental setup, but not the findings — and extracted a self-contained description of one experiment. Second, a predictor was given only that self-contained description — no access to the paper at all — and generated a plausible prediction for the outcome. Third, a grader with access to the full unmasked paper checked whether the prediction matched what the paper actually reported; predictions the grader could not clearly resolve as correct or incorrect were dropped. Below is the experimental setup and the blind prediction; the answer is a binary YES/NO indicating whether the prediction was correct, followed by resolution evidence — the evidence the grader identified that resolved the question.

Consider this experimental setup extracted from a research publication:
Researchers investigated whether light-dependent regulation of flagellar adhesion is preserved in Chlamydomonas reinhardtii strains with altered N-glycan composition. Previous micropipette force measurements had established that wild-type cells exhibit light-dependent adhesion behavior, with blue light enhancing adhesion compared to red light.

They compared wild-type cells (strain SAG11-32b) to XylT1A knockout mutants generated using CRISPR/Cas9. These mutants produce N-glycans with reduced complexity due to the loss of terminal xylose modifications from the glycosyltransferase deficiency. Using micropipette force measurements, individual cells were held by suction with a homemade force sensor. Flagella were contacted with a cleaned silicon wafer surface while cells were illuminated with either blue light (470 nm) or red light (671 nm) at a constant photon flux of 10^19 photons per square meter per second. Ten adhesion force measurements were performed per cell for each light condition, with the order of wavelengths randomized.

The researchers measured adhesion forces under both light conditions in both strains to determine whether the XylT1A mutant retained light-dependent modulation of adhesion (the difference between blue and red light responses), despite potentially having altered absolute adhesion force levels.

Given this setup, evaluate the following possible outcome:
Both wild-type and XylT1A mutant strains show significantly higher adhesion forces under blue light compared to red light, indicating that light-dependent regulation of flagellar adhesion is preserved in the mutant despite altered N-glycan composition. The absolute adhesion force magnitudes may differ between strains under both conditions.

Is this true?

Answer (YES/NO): YES